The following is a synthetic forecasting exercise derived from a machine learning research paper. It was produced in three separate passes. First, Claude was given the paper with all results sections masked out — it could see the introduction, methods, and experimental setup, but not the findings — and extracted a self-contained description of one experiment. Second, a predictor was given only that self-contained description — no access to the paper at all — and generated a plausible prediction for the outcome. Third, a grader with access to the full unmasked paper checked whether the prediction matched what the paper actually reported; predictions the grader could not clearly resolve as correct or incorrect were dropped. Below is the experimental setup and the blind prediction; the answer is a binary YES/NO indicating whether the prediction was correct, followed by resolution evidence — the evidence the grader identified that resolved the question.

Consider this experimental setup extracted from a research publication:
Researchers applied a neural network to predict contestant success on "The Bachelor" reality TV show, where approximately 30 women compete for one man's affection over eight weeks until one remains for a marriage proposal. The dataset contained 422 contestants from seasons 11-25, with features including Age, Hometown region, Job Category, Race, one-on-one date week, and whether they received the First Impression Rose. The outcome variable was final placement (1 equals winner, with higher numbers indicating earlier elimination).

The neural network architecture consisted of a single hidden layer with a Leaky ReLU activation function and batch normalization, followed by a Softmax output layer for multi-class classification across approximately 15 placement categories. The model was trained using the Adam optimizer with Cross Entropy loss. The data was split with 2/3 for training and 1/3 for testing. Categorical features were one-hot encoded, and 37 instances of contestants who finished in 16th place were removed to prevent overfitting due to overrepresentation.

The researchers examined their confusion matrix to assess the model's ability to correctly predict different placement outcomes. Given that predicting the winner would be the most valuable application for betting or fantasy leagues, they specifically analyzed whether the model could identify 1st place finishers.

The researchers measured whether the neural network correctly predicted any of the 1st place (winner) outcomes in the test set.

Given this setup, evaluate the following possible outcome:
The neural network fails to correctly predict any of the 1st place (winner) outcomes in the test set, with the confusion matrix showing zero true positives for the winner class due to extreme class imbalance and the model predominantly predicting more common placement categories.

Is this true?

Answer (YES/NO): YES